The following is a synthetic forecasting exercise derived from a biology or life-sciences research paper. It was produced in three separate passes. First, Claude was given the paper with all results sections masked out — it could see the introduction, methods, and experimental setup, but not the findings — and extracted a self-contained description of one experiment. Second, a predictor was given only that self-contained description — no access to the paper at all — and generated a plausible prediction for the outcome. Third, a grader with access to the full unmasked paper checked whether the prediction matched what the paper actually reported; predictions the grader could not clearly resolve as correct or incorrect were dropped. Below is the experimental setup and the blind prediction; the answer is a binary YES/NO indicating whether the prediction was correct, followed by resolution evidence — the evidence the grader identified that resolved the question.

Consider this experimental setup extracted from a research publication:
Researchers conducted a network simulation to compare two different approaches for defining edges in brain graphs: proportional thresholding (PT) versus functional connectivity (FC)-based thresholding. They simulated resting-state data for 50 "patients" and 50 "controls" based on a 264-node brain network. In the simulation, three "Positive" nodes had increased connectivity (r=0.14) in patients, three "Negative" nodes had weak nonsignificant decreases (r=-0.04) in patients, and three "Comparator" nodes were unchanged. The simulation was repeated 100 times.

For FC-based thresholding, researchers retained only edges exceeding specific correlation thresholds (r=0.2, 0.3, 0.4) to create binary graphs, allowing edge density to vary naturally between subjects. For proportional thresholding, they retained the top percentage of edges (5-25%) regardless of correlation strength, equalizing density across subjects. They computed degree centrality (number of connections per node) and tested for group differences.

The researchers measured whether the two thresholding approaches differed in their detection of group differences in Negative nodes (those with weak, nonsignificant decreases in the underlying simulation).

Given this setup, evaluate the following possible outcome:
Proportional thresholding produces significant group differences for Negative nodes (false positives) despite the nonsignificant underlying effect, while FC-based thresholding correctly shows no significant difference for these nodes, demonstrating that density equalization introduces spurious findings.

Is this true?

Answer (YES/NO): YES